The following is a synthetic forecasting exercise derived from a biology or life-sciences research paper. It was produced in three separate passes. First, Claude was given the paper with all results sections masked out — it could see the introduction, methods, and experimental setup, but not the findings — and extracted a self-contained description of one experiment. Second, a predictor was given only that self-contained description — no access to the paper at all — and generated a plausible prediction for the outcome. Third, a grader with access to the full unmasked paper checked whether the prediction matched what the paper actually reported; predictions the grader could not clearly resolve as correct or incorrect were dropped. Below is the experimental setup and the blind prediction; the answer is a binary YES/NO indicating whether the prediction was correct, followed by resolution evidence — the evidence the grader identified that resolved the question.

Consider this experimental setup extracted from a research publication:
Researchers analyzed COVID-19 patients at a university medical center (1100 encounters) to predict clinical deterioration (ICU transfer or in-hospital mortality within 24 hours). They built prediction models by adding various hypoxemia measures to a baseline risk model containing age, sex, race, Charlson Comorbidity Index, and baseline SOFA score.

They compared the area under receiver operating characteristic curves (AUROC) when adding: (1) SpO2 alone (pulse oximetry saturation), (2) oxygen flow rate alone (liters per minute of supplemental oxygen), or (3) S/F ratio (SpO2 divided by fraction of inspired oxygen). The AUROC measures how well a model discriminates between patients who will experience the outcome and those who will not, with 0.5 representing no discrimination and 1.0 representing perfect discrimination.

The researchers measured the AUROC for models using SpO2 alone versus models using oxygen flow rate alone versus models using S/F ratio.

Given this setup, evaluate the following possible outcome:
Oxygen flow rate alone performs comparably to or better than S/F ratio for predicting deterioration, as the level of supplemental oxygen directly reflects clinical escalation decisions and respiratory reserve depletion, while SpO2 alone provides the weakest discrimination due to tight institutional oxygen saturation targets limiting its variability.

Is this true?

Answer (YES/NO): NO